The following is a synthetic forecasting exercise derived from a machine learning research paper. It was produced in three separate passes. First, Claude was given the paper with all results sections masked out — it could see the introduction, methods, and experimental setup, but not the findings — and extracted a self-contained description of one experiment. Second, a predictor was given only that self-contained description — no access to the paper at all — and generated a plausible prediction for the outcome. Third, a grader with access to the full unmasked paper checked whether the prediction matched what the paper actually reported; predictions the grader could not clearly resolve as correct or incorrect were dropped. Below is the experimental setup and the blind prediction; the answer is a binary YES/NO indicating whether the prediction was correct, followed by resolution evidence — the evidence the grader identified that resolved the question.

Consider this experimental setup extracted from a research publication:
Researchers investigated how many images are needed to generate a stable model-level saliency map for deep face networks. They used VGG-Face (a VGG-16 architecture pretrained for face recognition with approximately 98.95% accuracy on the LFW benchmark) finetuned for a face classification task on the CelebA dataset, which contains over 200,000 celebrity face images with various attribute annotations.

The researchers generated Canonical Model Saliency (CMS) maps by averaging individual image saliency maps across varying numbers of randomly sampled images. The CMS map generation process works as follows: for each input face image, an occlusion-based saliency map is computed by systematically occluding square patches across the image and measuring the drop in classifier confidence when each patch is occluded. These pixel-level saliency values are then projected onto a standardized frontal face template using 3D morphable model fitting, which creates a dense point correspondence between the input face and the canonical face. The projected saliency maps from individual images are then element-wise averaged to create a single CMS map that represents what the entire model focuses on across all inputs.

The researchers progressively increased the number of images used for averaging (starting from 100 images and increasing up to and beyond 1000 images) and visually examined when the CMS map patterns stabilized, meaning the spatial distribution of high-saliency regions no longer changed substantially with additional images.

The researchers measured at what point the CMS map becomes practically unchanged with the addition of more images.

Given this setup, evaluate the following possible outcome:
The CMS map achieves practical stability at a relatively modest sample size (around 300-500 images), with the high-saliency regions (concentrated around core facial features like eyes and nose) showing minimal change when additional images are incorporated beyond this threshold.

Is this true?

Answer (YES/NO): NO